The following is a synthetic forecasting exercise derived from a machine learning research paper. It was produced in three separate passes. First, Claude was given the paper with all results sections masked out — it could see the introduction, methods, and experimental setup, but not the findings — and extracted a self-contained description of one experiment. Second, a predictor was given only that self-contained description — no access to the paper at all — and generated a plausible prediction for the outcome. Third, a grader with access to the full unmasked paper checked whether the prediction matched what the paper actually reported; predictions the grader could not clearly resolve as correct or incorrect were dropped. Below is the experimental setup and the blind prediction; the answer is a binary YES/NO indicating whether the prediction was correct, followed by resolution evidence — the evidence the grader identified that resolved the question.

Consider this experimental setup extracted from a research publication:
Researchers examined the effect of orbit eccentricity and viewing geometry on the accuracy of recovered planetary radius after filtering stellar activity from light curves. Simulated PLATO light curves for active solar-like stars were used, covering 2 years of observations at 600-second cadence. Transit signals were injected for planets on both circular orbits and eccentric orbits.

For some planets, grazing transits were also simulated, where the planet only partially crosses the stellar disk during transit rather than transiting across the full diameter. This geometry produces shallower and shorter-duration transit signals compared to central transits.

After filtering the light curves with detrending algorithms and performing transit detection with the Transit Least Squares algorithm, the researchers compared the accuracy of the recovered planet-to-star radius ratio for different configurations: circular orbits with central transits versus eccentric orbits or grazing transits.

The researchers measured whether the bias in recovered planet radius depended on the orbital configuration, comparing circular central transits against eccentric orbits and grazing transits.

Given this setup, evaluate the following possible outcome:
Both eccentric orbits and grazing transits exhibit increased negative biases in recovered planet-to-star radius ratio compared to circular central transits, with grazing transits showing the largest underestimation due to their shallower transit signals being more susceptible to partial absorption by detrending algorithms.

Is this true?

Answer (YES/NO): NO